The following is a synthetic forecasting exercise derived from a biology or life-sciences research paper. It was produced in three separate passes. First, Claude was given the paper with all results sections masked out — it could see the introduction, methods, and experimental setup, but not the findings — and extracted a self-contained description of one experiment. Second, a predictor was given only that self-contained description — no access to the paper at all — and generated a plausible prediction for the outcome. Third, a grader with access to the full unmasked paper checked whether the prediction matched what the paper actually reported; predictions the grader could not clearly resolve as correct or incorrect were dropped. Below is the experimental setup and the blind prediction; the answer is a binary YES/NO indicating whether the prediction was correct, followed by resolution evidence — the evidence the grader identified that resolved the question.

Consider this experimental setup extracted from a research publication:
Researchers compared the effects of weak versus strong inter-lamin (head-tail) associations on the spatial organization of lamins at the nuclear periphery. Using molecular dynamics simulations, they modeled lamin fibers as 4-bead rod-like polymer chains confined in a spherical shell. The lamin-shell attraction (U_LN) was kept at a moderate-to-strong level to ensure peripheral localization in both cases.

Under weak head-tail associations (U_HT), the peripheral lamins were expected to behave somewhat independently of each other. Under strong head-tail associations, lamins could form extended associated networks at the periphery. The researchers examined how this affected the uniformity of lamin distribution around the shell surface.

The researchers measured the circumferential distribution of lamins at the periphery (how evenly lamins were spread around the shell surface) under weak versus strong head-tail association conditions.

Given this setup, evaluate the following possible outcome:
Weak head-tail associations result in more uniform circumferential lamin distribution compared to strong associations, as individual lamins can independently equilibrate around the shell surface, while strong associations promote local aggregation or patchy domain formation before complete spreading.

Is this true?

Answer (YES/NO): YES